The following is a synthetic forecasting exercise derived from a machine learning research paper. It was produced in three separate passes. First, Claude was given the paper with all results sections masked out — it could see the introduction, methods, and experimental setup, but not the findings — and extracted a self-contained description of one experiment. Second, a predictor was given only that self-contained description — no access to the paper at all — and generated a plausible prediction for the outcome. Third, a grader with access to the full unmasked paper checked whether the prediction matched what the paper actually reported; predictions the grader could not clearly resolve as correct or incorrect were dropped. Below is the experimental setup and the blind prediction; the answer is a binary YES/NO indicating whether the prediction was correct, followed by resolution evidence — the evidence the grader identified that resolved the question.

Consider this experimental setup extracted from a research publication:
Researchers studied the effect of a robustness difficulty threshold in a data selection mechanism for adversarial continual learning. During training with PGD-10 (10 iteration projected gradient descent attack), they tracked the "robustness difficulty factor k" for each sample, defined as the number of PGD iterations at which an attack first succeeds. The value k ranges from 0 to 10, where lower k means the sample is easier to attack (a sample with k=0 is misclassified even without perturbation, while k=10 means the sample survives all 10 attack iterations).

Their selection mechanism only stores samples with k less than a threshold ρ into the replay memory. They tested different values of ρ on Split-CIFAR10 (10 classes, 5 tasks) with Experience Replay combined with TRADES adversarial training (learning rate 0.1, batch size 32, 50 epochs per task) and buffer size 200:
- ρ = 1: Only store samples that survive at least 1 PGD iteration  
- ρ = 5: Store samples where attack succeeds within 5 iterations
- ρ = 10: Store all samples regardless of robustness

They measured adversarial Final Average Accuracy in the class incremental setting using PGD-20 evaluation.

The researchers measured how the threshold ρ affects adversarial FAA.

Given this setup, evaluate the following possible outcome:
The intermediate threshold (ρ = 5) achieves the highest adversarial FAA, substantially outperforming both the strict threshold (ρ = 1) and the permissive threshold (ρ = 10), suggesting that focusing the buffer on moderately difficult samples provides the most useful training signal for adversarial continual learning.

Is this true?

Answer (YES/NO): NO